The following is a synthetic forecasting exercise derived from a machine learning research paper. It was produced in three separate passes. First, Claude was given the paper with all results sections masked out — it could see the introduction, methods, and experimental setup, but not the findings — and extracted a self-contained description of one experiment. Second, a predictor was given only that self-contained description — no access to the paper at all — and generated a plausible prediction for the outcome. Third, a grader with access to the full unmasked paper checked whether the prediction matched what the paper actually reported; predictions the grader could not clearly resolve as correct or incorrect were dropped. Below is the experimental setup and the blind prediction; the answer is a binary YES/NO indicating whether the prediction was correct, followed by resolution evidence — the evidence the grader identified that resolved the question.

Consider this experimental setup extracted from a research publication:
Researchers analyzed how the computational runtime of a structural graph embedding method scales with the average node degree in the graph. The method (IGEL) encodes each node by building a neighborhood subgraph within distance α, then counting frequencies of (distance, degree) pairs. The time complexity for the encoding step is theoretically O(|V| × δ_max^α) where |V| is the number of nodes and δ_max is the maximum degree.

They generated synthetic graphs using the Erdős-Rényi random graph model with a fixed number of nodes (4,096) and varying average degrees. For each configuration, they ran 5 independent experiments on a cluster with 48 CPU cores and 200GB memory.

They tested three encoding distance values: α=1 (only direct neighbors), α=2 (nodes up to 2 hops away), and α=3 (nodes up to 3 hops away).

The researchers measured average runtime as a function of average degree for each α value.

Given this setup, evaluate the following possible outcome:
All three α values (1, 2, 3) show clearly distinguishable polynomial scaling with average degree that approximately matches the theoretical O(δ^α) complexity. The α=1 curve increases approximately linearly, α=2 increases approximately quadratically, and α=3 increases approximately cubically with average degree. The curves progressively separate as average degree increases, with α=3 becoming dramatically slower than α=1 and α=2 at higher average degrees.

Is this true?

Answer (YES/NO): NO